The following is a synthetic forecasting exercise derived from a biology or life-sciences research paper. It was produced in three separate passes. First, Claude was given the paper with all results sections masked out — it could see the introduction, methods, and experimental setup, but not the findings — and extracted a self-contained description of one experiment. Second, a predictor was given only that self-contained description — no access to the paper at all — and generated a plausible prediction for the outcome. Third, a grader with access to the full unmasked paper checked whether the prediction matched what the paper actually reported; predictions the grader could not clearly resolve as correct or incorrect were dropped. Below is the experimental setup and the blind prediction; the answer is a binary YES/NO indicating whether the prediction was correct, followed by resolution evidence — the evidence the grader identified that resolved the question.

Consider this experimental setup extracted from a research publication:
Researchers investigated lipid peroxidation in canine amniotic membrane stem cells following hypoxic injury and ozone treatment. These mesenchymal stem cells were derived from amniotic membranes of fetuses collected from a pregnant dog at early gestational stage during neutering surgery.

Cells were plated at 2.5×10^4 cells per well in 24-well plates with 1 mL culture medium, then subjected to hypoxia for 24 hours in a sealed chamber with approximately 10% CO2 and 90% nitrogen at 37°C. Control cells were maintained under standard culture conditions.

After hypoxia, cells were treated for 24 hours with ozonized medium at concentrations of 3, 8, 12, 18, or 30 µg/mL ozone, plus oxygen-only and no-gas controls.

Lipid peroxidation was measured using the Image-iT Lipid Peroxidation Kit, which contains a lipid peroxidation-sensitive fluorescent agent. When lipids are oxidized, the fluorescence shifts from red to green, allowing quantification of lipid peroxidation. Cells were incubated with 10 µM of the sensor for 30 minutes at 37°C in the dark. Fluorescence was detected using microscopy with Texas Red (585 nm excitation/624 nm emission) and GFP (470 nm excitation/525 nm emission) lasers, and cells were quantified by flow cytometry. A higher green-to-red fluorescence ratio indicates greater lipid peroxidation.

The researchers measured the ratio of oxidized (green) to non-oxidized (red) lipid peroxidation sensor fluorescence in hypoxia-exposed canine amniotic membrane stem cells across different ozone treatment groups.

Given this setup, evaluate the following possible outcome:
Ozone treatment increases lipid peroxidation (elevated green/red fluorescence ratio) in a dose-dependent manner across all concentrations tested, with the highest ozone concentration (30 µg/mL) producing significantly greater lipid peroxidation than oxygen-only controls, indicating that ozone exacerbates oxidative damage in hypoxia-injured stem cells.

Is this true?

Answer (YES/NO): NO